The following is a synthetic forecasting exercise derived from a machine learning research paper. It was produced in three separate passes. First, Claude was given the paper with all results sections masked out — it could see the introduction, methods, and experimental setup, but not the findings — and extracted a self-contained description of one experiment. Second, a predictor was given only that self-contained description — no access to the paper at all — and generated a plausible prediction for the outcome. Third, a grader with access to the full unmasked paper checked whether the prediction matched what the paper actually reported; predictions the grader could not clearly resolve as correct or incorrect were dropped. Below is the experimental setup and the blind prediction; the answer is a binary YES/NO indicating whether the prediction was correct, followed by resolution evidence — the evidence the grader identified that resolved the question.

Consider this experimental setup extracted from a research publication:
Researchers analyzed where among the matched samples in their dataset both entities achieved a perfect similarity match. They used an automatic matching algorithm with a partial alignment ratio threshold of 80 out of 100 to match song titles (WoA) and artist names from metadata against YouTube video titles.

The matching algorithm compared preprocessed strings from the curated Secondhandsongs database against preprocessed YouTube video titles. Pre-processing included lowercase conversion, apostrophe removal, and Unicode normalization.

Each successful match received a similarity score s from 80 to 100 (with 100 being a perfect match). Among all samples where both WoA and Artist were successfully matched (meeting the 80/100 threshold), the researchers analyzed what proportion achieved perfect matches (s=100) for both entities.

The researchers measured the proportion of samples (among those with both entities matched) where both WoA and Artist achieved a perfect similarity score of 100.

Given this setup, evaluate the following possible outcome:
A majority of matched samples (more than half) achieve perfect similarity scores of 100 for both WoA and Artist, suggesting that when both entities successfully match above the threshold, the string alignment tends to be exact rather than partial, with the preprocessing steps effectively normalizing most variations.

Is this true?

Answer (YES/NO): YES